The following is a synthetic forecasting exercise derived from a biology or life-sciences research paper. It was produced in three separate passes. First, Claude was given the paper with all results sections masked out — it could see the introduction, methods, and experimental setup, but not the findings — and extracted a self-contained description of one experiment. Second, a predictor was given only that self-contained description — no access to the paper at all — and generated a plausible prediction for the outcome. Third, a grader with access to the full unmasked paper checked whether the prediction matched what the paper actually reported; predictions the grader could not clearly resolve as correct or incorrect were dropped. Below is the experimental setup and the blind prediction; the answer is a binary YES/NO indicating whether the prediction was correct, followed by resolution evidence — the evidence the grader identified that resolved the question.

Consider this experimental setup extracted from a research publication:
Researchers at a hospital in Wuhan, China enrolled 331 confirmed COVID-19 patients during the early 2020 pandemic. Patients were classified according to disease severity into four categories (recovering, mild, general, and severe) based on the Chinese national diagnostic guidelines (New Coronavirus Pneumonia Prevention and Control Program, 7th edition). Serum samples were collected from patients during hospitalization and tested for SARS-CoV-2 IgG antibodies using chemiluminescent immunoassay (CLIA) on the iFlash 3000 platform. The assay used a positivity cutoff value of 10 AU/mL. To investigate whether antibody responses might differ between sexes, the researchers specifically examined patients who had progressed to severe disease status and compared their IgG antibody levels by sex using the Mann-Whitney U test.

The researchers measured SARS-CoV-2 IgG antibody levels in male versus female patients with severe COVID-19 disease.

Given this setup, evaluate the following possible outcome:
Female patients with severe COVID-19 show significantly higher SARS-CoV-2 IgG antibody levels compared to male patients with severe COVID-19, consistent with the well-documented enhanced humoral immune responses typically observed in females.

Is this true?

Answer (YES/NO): NO